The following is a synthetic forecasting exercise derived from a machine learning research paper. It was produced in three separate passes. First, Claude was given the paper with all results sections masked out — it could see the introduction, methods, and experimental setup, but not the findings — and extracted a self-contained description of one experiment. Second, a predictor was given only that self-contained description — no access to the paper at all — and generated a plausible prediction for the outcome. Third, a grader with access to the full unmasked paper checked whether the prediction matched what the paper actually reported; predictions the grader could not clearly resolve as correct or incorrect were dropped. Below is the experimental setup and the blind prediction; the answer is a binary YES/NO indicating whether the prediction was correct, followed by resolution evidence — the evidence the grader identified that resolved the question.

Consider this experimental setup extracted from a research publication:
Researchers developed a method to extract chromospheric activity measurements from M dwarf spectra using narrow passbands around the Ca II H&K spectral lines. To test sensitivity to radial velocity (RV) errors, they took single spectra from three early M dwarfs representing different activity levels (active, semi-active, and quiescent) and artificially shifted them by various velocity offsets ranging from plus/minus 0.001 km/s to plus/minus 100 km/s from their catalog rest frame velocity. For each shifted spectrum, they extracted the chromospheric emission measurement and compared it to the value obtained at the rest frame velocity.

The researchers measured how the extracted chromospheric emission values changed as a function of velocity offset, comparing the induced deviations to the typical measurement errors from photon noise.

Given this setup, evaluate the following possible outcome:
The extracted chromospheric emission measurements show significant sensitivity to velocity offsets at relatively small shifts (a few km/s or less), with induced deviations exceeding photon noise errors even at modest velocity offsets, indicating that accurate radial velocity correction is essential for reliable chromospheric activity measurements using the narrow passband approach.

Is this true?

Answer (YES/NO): NO